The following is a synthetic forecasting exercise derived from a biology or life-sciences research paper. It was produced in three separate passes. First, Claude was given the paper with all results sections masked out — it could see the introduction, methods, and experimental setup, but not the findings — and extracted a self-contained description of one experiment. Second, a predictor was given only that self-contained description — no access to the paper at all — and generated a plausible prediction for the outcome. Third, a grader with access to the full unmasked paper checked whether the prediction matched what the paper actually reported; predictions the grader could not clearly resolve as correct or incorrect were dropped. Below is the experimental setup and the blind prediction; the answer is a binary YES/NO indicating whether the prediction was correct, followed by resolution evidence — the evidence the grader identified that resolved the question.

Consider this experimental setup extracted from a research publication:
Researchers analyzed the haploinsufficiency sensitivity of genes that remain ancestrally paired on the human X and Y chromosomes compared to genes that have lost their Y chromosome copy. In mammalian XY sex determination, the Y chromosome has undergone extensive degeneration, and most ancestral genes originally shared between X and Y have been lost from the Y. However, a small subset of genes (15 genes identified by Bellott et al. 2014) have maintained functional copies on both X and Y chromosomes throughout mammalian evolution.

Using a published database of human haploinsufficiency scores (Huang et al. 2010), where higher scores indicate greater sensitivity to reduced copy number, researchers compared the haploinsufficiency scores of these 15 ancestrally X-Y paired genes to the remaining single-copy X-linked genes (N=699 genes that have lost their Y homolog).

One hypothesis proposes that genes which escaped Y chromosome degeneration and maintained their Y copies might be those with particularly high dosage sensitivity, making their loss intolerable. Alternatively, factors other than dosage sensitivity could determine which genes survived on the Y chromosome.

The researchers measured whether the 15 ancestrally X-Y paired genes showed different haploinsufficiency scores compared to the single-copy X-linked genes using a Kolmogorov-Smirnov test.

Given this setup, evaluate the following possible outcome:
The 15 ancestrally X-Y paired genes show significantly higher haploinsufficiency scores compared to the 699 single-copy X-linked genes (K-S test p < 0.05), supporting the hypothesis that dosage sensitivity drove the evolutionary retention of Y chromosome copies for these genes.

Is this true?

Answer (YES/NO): YES